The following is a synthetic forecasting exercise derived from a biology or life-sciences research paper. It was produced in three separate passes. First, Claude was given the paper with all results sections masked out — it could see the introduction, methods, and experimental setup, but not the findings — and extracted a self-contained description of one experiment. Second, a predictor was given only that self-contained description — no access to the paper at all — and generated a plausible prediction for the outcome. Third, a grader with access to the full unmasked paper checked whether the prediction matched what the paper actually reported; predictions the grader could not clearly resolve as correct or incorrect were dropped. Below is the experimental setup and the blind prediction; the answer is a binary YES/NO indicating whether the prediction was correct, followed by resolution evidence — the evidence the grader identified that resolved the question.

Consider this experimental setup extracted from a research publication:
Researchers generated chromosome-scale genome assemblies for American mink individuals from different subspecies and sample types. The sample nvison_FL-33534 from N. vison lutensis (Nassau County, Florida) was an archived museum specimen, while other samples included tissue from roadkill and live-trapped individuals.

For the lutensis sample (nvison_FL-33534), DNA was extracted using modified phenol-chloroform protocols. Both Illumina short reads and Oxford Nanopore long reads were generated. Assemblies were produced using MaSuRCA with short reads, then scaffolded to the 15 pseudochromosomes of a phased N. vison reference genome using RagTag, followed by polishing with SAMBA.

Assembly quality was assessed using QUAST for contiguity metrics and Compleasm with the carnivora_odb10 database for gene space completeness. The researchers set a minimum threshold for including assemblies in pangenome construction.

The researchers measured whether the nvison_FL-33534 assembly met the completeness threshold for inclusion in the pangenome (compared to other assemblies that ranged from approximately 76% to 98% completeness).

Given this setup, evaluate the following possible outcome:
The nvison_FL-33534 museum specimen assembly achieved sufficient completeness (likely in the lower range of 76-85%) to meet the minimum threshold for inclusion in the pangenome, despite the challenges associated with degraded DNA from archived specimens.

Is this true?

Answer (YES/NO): NO